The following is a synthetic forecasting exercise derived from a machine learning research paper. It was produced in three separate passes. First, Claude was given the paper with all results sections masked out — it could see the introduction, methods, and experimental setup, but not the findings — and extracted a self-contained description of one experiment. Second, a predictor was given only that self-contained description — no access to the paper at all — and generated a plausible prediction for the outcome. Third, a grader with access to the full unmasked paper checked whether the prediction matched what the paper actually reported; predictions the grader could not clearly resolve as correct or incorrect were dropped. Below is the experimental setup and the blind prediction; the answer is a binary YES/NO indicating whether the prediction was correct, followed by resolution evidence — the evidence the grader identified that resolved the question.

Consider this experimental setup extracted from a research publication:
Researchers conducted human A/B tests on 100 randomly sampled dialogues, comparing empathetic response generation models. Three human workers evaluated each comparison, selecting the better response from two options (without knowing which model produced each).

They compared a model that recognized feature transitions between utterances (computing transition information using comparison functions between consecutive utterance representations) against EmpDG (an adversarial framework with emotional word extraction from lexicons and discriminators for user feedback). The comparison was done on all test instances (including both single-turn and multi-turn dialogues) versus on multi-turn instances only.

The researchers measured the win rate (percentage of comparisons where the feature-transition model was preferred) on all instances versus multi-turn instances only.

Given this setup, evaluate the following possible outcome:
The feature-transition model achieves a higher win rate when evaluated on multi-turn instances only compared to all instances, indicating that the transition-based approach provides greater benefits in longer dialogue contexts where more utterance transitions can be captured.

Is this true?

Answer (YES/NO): YES